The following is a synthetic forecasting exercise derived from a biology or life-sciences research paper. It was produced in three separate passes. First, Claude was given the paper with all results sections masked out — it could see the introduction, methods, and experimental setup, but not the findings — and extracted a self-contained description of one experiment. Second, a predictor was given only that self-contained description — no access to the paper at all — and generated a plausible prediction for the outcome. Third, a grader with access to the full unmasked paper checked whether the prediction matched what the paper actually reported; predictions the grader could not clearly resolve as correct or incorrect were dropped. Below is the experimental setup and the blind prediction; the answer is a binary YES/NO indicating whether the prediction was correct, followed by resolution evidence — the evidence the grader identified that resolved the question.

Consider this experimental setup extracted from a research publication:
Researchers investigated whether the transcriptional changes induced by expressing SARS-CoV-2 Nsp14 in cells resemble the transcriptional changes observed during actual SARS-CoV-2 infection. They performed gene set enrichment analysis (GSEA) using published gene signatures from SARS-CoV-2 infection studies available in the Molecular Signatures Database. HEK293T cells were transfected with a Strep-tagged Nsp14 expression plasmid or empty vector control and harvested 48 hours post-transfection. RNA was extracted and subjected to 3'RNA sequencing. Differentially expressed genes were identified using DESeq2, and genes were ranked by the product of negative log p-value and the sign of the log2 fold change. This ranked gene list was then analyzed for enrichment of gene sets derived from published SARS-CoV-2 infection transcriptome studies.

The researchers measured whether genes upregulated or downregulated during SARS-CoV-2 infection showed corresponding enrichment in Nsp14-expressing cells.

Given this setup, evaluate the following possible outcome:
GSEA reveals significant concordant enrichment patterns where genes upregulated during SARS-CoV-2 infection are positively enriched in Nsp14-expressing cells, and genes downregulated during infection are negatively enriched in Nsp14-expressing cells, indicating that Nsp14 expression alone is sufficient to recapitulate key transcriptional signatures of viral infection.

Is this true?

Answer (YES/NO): YES